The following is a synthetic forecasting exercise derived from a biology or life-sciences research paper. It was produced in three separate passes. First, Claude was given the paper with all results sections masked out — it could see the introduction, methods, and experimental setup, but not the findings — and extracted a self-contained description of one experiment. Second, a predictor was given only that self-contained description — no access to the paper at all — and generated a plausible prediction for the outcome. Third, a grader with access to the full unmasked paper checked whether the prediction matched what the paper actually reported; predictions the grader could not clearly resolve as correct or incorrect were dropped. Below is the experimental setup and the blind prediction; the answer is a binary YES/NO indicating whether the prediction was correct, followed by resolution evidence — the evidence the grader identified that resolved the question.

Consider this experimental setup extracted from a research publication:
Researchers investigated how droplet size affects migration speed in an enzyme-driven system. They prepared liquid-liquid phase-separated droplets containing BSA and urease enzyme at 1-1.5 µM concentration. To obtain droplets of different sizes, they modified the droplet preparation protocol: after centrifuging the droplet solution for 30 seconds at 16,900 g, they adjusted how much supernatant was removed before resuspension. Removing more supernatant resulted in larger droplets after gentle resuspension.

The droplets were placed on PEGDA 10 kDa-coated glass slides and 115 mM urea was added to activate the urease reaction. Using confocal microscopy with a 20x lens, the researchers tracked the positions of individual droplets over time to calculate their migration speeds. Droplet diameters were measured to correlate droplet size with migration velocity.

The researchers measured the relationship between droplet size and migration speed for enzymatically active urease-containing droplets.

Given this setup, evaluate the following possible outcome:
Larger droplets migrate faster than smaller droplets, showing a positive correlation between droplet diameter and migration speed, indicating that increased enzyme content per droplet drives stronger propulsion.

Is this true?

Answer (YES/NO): YES